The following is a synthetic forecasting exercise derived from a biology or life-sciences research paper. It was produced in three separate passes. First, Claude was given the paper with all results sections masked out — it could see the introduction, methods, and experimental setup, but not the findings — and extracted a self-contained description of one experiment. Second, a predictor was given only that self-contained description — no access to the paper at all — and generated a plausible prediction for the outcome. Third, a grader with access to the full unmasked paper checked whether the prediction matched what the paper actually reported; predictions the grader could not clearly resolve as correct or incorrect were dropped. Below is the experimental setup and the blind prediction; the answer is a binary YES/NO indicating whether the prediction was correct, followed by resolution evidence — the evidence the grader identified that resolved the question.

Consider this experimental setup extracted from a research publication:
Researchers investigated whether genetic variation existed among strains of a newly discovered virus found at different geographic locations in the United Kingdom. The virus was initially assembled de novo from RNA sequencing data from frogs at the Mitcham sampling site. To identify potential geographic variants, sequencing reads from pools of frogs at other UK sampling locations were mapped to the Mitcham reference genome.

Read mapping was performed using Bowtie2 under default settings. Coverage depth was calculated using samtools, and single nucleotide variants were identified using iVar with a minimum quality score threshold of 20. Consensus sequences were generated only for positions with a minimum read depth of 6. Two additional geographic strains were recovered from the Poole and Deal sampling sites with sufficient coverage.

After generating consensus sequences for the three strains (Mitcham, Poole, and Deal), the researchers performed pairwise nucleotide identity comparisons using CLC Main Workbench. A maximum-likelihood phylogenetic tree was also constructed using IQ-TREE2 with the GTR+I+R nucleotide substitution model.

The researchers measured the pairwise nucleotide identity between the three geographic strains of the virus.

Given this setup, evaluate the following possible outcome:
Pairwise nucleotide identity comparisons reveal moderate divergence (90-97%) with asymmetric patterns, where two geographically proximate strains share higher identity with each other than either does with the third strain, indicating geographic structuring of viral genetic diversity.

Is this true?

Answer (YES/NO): NO